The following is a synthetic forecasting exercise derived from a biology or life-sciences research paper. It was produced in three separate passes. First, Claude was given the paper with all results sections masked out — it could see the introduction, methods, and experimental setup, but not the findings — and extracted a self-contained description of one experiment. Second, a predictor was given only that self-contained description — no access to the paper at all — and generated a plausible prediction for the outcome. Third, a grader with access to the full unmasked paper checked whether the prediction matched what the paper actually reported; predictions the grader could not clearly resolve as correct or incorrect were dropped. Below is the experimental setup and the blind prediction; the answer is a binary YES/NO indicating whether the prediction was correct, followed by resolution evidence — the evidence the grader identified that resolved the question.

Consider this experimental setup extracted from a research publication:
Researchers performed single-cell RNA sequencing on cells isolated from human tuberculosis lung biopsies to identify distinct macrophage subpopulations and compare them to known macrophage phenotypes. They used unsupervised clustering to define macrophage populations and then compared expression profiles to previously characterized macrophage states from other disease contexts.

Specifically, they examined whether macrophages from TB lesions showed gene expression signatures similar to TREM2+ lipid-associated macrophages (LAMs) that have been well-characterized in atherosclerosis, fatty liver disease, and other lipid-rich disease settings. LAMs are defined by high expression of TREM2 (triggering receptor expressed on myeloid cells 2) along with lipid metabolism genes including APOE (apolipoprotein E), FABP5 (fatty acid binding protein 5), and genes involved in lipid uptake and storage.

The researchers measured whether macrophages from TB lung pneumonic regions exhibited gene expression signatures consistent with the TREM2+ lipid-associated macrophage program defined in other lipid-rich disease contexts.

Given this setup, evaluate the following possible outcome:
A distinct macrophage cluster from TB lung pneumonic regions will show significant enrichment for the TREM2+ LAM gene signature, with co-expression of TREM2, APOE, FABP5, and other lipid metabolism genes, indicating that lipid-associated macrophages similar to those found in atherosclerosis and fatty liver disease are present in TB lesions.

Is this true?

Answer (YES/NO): YES